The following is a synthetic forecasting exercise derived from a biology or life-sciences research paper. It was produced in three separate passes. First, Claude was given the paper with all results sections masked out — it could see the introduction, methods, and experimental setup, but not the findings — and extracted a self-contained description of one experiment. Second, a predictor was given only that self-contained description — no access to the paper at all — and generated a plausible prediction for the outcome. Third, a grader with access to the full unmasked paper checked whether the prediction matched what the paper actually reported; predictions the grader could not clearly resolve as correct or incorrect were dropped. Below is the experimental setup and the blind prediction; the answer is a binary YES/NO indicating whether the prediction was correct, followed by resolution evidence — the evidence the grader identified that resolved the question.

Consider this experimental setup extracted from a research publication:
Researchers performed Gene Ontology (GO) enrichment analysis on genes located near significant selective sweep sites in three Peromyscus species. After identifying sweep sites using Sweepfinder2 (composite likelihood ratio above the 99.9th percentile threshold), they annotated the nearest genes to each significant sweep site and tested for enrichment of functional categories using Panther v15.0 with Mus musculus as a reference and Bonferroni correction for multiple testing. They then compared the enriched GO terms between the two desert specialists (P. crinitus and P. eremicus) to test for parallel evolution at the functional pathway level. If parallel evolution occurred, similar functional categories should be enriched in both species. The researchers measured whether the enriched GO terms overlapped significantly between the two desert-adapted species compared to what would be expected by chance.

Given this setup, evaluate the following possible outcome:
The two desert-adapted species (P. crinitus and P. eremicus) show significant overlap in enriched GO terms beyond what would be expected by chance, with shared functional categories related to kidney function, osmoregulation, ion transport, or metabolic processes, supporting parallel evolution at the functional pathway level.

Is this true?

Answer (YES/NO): NO